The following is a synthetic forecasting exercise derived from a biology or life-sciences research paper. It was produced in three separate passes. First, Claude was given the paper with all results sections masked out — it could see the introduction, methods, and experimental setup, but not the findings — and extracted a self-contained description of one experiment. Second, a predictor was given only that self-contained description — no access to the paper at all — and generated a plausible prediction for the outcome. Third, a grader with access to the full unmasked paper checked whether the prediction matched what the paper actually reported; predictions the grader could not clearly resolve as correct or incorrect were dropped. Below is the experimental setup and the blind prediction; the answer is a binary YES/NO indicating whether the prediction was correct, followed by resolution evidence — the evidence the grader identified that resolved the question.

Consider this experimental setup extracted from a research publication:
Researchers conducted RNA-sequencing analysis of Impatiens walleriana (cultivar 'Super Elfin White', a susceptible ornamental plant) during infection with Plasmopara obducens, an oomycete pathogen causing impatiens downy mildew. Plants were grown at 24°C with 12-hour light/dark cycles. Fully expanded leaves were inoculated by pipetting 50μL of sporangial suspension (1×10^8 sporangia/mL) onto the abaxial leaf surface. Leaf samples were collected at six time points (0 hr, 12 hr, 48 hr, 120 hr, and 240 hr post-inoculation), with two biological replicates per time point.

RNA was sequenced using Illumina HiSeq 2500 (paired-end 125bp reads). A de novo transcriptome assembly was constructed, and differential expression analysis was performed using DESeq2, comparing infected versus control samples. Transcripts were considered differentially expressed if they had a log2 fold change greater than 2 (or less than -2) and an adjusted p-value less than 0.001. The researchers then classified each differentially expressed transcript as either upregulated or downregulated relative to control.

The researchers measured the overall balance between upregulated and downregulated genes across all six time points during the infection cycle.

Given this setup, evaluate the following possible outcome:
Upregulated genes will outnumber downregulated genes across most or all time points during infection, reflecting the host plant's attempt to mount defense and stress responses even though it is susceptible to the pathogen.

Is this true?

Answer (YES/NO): YES